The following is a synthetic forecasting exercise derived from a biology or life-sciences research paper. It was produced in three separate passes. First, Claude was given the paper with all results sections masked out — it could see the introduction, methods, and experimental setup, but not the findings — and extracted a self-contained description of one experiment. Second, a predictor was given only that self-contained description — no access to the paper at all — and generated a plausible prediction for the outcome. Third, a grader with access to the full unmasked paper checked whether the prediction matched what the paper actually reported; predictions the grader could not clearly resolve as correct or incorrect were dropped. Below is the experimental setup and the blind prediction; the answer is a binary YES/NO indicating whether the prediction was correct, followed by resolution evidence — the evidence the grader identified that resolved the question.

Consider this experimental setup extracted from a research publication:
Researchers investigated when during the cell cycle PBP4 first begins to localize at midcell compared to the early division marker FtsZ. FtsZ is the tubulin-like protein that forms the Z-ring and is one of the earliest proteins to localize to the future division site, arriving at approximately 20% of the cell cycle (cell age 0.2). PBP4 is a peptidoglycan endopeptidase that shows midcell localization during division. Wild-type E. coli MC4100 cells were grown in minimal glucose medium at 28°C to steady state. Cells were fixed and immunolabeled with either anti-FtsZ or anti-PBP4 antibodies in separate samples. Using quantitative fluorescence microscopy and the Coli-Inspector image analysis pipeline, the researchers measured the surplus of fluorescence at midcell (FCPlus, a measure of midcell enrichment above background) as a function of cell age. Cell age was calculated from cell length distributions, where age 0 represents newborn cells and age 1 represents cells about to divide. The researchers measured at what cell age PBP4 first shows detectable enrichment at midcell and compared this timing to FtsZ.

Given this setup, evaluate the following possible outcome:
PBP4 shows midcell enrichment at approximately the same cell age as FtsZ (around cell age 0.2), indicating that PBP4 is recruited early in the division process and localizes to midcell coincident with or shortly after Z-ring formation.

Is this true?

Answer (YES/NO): YES